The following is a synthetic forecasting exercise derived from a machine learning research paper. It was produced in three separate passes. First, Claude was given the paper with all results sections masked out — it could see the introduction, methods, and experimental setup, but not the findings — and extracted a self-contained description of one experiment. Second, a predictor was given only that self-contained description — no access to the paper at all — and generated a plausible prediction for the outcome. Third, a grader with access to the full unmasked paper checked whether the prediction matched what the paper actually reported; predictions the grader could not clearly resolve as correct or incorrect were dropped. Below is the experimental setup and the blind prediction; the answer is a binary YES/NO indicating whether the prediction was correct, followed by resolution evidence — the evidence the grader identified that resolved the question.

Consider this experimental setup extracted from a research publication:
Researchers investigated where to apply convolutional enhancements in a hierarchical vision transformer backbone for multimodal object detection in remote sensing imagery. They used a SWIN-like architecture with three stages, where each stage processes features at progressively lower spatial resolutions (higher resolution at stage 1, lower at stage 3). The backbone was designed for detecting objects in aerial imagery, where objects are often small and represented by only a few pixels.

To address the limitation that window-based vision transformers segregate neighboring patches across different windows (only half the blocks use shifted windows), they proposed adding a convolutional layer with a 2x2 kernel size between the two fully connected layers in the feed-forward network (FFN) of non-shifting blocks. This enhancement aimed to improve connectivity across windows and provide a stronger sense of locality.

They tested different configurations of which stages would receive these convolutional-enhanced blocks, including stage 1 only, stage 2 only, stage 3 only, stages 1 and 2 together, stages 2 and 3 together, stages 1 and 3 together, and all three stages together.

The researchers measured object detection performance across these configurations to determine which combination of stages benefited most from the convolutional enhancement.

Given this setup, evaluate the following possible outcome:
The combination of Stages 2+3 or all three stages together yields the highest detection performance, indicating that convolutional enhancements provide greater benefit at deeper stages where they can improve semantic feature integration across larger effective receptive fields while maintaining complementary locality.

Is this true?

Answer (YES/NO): NO